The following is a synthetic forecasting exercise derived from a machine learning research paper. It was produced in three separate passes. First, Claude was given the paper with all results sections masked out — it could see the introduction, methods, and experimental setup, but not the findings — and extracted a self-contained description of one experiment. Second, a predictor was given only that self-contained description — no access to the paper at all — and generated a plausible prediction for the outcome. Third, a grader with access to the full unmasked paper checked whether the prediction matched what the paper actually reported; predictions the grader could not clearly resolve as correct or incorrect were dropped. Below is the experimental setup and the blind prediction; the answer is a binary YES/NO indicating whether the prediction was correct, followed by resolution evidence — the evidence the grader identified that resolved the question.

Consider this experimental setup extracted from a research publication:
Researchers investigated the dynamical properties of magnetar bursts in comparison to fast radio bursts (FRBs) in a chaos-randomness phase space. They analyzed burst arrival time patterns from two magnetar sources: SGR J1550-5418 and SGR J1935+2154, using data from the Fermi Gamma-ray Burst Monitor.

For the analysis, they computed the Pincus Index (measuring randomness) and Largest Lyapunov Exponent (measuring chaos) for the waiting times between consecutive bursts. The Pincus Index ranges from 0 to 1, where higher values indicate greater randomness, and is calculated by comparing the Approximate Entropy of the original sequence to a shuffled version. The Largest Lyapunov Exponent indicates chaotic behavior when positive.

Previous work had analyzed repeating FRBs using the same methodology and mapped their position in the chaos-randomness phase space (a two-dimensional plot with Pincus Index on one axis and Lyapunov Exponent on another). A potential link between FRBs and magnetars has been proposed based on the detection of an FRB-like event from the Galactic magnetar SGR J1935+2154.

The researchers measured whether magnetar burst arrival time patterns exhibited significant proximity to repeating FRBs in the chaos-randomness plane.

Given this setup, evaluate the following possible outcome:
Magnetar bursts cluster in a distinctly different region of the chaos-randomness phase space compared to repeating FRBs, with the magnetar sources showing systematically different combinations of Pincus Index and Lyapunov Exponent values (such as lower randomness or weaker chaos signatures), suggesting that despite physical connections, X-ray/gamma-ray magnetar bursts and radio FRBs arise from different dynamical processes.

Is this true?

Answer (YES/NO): YES